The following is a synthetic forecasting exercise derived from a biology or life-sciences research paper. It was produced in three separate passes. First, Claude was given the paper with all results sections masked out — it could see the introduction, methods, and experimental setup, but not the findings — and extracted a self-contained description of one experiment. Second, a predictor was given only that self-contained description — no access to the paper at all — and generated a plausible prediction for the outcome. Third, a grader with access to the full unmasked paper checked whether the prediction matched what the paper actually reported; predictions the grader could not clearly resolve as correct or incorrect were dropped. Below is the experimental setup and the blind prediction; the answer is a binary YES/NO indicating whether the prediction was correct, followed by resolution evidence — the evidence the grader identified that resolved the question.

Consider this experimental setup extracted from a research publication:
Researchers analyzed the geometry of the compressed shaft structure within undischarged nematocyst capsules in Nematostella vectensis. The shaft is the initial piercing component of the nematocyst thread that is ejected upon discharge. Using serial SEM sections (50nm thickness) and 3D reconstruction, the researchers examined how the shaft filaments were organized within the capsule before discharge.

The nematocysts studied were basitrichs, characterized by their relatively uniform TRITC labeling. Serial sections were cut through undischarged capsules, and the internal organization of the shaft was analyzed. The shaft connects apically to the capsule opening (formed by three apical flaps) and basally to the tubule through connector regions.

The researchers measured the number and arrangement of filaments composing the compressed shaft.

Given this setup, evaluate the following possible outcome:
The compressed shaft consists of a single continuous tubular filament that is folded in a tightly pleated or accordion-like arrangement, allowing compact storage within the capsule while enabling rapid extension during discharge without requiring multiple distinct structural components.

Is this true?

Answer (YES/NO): NO